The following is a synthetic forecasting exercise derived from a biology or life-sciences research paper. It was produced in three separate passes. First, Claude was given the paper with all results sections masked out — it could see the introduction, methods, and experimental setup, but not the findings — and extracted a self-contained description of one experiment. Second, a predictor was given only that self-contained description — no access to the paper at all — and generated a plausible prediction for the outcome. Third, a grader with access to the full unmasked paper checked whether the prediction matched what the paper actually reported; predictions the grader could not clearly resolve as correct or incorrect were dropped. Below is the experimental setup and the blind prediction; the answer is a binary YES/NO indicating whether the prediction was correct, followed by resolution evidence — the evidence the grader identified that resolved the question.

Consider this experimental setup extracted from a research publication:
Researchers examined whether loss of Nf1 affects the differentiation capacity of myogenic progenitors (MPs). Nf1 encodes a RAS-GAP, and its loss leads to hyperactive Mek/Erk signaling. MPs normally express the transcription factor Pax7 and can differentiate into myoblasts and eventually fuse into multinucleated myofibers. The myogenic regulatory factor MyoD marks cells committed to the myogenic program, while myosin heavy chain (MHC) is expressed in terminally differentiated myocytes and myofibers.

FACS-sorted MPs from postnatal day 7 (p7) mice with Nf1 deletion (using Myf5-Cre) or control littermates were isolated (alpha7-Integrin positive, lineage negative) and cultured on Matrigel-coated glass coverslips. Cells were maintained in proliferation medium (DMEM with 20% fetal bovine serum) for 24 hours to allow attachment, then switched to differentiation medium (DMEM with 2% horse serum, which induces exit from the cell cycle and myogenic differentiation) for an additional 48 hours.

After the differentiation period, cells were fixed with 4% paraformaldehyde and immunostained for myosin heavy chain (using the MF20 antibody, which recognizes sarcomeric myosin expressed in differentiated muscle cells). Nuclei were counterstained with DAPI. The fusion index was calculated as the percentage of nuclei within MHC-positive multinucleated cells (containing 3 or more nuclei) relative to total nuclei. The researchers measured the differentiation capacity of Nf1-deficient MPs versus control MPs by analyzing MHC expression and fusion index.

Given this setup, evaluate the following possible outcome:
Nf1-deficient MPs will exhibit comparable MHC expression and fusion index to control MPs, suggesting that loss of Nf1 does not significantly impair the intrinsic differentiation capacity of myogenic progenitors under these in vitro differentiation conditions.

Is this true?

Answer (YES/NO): NO